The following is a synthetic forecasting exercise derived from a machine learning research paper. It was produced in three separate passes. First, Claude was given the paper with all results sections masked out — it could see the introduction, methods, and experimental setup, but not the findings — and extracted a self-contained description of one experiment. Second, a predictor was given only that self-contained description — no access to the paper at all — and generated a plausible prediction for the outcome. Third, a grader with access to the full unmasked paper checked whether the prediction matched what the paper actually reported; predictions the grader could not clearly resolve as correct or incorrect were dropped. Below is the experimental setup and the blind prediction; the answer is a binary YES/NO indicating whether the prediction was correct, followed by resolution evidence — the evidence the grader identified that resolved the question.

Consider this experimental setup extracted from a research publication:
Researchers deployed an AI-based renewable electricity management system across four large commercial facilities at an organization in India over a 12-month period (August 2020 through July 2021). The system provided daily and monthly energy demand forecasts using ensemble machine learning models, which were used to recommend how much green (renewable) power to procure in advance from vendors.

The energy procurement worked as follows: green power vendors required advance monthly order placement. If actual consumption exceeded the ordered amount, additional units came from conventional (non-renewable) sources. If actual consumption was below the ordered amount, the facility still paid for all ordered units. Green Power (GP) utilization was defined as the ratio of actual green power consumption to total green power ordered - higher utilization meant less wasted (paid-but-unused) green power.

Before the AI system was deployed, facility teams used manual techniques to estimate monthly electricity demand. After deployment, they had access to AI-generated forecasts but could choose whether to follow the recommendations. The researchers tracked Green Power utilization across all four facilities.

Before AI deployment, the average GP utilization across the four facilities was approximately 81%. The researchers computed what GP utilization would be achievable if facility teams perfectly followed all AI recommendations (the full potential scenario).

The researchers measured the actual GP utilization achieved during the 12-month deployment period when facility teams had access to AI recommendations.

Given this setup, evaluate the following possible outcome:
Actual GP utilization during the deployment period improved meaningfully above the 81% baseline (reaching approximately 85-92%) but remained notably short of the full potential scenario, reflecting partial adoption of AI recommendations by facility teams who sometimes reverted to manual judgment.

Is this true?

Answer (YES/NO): YES